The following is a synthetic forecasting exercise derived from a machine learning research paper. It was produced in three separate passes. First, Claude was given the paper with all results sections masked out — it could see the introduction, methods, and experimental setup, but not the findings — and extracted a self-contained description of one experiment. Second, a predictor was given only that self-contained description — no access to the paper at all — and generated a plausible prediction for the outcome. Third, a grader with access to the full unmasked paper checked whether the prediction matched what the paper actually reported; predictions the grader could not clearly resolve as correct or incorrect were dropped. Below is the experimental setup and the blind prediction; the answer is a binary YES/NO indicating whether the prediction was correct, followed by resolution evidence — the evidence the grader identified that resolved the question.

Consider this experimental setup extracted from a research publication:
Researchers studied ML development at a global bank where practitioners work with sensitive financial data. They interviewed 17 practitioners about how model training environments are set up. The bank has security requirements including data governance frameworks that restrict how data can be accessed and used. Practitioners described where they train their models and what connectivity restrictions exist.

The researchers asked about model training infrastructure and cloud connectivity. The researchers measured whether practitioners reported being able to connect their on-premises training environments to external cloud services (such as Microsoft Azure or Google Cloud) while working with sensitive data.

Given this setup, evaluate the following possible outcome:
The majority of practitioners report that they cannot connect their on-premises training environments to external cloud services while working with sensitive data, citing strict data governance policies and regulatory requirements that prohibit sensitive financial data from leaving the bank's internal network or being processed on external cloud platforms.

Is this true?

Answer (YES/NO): YES